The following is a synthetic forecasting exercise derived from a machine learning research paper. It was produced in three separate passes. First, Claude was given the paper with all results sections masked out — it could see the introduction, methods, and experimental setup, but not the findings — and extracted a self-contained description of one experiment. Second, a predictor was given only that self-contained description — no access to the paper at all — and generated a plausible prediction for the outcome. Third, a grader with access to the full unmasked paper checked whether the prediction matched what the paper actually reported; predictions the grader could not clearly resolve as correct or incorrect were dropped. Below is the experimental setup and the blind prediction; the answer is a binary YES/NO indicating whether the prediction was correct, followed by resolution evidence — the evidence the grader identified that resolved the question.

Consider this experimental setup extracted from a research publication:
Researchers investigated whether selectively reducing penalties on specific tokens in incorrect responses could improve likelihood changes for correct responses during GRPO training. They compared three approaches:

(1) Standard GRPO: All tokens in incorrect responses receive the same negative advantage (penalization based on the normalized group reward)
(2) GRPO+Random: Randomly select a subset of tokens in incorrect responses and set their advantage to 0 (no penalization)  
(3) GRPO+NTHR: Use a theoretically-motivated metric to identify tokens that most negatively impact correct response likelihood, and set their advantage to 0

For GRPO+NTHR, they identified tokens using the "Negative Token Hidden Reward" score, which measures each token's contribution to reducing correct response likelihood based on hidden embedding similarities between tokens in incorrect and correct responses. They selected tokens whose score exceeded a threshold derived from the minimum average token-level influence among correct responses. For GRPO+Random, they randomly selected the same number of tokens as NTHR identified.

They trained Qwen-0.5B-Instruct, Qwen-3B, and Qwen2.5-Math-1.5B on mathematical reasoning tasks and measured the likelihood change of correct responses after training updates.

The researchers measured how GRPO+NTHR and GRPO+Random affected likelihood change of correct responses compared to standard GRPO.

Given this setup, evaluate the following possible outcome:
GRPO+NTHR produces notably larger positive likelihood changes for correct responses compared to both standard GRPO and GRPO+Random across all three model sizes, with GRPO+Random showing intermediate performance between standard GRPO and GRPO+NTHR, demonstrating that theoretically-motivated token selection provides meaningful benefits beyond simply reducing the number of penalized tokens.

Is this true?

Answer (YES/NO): YES